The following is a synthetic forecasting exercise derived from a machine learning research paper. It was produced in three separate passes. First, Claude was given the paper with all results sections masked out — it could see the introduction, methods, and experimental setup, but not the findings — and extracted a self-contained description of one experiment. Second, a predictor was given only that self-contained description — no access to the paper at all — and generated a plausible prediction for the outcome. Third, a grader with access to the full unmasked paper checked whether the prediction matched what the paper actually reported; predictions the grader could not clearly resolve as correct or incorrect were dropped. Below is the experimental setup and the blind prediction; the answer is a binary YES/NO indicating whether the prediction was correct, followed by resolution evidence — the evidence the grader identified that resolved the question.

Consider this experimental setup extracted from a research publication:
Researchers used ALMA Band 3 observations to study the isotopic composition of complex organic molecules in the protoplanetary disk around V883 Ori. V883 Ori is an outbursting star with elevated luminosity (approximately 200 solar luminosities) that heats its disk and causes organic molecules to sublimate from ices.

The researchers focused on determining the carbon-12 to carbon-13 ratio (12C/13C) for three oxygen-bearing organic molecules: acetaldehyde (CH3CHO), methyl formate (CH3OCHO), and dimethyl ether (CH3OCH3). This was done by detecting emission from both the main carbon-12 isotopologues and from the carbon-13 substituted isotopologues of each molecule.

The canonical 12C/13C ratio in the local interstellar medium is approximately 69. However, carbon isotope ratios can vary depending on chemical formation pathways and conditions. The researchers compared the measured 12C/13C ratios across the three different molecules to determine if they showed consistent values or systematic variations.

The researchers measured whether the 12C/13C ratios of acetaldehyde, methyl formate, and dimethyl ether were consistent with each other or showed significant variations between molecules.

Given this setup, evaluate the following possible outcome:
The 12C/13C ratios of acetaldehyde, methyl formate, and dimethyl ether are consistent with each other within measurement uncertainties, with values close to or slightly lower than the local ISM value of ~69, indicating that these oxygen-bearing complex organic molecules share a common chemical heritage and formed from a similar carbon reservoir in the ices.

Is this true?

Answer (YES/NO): NO